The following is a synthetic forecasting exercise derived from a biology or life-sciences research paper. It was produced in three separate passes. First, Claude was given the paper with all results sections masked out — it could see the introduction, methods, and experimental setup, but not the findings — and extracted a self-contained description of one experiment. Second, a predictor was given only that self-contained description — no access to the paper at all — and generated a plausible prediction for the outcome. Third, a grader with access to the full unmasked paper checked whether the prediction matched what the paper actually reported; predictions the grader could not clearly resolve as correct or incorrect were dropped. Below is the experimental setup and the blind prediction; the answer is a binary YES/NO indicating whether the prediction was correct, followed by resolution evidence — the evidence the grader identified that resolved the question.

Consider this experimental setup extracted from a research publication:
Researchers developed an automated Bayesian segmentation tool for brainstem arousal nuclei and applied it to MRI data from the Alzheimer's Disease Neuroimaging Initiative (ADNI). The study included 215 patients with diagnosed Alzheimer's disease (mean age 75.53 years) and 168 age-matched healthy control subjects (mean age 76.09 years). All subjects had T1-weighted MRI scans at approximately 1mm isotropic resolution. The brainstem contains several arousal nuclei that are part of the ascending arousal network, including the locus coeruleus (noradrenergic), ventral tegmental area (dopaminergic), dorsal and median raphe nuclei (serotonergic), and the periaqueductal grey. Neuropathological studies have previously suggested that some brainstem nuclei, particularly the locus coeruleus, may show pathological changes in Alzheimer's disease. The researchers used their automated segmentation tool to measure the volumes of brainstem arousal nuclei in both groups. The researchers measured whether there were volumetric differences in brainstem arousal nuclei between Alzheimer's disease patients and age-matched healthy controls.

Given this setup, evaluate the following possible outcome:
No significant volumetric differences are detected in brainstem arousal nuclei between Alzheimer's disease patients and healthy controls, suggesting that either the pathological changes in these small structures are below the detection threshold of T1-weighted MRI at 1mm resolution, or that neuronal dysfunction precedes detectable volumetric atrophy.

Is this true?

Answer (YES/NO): NO